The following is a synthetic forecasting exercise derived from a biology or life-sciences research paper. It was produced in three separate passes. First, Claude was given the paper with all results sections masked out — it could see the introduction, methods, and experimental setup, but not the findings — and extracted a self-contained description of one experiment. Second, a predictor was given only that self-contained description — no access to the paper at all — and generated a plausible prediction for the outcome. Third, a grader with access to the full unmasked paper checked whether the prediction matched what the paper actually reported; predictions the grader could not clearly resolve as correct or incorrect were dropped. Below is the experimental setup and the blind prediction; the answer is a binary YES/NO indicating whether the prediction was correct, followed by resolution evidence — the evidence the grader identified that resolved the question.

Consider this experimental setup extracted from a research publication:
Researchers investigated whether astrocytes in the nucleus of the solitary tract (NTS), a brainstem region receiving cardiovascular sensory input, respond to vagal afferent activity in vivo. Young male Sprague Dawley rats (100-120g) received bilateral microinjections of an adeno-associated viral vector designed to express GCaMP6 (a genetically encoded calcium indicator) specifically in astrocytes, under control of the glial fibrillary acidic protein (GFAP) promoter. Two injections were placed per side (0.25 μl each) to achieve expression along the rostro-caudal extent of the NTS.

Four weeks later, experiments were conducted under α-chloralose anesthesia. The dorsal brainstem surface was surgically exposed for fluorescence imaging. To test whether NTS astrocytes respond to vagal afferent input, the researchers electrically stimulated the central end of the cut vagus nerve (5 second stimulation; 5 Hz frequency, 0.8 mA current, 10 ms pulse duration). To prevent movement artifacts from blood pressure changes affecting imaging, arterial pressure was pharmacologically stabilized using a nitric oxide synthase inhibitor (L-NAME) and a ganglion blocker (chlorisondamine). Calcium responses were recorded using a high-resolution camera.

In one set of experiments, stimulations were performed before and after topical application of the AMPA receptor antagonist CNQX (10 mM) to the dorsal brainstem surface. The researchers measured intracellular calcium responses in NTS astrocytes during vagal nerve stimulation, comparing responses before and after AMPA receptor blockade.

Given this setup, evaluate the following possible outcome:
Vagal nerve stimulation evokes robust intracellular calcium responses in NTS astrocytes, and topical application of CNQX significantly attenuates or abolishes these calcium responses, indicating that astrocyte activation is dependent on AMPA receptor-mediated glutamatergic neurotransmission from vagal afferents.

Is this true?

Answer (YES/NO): YES